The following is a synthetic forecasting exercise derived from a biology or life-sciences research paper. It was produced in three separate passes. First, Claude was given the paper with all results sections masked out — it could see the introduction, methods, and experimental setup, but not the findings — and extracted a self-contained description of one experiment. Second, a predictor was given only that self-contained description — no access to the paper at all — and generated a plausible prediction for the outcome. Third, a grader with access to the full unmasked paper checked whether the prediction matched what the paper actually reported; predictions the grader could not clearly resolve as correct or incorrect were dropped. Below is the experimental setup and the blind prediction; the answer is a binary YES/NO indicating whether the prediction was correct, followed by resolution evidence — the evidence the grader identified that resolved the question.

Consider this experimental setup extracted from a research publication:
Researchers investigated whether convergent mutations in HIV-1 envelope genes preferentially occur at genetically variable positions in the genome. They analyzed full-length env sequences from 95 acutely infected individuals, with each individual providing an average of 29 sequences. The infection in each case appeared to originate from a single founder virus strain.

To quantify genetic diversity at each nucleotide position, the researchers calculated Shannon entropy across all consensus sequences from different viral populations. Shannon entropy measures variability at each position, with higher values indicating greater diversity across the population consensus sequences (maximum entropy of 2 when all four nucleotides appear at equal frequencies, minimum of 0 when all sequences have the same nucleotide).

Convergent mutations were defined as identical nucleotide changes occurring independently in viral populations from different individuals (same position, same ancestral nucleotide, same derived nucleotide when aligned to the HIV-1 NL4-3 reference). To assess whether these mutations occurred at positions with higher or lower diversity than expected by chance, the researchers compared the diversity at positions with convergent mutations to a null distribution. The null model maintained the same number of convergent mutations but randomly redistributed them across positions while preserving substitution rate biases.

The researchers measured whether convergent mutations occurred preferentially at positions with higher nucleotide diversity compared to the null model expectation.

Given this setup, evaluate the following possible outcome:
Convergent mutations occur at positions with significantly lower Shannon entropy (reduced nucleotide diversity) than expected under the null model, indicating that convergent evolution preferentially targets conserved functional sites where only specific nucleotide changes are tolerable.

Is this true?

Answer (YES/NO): NO